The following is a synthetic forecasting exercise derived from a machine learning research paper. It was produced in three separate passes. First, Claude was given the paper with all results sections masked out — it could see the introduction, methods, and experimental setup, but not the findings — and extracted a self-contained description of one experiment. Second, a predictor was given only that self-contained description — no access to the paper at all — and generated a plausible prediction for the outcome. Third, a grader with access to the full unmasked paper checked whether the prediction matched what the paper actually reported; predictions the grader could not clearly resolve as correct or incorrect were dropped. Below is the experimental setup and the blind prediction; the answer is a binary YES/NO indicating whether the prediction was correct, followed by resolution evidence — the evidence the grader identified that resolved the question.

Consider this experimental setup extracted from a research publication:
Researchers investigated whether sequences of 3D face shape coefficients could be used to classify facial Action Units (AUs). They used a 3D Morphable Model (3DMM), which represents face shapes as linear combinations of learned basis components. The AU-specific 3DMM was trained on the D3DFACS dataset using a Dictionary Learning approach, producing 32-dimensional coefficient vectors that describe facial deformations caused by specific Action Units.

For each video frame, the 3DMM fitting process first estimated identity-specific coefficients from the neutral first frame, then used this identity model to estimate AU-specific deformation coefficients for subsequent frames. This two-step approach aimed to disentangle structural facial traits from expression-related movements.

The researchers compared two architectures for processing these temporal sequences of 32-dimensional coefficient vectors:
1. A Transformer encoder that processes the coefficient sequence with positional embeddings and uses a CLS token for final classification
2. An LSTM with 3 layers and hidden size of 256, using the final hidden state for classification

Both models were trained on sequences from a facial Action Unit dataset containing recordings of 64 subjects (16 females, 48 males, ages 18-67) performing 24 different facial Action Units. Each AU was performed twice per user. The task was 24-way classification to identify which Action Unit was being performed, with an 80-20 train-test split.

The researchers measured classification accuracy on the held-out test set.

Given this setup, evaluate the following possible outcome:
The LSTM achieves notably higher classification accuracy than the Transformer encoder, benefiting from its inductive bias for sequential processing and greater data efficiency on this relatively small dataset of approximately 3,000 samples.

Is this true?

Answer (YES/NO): NO